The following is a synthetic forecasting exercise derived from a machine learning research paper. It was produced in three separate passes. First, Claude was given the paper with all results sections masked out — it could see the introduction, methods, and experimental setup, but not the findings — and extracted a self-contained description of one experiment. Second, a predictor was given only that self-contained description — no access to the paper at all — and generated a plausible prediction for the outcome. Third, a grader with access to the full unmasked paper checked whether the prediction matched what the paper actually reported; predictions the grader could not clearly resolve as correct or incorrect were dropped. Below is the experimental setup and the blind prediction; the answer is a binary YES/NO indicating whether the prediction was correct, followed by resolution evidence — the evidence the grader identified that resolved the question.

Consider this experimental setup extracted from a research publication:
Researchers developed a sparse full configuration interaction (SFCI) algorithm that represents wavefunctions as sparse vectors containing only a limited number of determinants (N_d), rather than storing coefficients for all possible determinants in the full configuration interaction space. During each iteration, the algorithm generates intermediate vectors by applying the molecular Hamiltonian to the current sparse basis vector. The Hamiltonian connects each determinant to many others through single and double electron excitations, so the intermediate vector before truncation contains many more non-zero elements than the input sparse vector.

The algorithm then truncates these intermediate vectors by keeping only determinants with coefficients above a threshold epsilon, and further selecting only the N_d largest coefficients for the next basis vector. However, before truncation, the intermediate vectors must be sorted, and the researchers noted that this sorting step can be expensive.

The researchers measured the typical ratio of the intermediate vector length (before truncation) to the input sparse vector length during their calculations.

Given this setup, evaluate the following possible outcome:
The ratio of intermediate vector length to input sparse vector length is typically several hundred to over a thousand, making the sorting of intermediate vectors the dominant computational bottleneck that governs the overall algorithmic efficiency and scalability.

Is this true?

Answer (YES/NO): NO